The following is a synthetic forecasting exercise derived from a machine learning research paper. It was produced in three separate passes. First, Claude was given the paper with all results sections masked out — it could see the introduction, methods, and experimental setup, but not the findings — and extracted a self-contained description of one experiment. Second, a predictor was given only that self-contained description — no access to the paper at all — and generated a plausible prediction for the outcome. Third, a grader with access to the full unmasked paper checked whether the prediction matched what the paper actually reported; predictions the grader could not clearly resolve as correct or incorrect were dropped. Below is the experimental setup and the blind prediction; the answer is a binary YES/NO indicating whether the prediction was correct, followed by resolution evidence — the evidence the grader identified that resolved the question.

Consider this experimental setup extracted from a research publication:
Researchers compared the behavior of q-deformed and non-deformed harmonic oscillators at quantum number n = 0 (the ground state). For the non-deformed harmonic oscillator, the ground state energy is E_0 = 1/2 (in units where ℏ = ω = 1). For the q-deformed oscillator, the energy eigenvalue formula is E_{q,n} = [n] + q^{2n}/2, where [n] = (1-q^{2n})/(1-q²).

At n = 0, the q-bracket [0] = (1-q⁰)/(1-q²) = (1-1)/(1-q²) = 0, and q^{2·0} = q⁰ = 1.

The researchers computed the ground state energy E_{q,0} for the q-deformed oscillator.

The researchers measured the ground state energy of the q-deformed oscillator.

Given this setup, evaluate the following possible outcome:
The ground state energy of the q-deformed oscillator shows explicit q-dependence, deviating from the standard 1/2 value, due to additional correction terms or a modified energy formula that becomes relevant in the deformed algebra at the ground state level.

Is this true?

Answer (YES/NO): NO